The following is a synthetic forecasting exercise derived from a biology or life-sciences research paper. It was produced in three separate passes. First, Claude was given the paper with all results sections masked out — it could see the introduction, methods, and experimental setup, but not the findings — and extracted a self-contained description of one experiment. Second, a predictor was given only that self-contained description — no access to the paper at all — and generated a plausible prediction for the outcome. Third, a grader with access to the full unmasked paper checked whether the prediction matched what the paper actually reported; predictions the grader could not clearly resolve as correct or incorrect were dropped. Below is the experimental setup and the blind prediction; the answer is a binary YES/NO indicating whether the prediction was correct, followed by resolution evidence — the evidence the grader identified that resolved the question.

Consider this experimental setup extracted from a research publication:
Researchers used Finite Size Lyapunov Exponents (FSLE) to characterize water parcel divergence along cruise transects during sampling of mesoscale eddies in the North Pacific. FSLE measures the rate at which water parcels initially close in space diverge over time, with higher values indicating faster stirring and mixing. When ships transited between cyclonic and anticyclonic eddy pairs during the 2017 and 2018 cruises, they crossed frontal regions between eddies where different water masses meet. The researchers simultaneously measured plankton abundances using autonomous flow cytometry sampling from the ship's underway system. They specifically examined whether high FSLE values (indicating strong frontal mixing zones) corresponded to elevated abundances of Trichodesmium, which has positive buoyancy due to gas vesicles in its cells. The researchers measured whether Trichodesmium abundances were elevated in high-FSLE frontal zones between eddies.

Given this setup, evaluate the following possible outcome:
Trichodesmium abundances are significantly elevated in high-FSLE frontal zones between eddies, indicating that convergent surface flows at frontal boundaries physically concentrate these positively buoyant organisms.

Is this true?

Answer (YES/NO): YES